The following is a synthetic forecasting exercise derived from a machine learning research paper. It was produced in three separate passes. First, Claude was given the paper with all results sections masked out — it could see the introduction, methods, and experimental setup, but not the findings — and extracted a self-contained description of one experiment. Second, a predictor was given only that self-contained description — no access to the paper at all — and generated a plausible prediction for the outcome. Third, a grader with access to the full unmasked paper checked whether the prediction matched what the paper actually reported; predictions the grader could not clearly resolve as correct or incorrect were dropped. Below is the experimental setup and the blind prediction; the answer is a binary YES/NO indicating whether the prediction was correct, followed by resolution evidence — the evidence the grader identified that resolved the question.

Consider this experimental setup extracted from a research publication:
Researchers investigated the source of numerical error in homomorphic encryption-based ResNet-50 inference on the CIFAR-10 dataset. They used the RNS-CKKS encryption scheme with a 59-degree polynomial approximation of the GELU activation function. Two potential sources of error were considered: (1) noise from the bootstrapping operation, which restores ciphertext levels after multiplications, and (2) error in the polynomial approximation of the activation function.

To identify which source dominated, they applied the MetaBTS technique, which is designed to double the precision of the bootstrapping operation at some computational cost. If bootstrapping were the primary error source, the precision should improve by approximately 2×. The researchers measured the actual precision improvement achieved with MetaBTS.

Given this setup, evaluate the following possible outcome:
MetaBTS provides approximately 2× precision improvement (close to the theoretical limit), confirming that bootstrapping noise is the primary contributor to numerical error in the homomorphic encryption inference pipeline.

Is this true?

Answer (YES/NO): NO